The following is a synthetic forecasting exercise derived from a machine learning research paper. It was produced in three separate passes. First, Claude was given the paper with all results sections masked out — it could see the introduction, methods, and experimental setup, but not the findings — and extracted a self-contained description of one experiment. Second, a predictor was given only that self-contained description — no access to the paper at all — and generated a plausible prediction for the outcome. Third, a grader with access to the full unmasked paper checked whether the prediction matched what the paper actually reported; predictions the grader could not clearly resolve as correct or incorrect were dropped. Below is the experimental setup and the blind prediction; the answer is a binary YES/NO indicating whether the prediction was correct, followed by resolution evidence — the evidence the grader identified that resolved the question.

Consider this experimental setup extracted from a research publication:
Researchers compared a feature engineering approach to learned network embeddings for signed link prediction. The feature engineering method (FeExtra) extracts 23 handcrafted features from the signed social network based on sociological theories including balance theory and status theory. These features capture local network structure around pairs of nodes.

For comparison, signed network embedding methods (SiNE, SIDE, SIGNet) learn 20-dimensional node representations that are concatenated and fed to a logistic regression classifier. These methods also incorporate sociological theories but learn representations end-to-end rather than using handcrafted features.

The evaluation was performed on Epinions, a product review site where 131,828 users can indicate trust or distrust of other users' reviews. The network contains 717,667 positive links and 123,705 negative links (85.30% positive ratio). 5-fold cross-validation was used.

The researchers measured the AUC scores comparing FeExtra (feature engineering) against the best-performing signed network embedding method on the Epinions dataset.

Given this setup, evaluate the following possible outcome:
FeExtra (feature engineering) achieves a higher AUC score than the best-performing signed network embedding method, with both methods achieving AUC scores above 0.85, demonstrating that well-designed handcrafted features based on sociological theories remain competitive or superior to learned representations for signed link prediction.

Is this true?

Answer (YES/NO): YES